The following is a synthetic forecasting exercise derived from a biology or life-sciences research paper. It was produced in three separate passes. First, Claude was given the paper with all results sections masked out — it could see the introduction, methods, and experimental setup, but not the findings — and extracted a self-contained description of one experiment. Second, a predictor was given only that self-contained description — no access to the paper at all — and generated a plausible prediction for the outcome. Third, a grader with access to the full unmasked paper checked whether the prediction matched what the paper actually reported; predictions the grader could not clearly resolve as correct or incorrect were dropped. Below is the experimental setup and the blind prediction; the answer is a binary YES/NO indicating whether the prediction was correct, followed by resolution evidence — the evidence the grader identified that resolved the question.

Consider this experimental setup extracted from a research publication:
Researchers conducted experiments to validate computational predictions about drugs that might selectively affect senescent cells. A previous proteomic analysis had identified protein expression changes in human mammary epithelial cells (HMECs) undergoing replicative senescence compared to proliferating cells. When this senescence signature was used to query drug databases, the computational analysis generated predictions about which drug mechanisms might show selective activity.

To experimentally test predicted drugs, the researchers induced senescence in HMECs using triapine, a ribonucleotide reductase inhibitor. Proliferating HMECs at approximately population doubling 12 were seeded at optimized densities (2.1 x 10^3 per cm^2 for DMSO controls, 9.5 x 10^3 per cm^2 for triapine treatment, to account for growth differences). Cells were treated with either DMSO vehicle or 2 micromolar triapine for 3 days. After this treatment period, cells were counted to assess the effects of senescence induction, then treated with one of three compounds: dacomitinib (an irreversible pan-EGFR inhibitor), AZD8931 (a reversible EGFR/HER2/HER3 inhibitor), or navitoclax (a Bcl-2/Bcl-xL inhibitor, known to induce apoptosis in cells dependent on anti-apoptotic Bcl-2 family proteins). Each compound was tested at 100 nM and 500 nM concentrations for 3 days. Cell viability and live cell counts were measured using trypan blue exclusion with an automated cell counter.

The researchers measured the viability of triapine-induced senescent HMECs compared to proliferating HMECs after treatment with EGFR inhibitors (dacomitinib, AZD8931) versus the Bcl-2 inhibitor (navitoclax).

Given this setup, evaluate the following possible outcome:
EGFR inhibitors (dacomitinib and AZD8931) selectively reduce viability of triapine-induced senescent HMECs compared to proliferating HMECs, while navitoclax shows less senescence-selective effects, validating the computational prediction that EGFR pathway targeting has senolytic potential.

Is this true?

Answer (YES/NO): NO